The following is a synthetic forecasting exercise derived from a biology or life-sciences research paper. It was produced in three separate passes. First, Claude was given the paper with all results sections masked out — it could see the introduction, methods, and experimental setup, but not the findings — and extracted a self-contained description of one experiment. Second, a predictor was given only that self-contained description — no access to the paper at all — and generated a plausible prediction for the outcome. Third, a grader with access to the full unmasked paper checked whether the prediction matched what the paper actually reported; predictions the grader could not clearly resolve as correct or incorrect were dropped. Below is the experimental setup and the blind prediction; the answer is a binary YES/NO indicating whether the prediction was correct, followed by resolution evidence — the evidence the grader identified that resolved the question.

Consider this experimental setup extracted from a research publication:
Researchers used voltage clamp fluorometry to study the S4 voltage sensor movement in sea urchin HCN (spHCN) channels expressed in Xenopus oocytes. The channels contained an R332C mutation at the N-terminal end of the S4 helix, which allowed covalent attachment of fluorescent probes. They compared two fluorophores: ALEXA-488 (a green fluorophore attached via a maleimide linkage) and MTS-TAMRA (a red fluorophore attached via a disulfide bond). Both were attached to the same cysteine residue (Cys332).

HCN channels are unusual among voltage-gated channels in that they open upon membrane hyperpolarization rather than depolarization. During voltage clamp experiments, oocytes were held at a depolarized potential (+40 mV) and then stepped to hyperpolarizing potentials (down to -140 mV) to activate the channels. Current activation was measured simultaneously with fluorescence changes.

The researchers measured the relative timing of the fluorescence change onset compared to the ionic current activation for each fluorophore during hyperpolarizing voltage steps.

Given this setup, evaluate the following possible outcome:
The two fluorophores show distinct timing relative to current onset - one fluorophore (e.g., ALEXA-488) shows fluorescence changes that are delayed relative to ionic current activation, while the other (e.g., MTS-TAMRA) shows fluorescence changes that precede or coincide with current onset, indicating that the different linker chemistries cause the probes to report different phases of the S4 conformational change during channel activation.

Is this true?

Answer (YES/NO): NO